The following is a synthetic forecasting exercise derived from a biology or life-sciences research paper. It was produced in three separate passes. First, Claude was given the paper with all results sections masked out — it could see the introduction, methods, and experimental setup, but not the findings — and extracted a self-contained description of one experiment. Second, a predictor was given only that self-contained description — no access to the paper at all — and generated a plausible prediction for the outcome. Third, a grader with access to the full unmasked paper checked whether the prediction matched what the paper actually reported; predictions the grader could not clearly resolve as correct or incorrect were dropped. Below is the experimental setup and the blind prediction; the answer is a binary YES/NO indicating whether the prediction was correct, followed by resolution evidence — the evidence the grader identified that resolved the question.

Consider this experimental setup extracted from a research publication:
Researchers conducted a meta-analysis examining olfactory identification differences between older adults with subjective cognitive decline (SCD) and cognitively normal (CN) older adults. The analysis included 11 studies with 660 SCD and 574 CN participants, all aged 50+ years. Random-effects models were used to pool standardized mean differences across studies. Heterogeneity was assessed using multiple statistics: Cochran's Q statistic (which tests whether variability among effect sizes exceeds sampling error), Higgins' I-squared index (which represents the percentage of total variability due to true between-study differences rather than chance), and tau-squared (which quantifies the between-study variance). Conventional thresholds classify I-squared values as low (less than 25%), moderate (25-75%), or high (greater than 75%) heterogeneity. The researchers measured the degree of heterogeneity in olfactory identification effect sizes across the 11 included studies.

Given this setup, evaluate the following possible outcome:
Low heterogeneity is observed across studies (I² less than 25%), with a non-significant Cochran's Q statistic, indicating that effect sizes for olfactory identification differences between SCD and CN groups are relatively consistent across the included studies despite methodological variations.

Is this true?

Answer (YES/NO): NO